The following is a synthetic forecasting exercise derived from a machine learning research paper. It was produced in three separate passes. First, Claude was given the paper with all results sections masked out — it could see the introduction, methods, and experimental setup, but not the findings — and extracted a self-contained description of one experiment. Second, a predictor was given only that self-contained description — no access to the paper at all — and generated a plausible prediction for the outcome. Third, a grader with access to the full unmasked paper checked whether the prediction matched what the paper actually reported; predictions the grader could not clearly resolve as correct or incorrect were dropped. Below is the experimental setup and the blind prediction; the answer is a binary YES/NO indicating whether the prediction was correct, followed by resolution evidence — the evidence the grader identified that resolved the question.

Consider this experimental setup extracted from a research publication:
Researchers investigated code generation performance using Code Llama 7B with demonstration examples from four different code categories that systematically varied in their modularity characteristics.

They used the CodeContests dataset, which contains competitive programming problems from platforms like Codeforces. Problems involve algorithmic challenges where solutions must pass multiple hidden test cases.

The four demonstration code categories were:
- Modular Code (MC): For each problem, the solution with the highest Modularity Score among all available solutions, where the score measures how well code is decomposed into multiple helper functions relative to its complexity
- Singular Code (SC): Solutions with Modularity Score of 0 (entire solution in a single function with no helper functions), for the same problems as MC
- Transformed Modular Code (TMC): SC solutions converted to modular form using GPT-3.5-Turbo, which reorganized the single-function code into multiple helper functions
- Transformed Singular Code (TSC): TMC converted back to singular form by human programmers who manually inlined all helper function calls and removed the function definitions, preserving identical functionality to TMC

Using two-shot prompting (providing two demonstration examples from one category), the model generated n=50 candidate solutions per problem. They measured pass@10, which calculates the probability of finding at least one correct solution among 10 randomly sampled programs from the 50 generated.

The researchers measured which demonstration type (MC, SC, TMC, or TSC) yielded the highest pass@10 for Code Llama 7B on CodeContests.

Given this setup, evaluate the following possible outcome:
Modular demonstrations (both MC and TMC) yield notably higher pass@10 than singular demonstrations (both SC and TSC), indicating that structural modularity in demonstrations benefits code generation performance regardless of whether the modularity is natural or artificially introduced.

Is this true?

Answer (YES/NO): NO